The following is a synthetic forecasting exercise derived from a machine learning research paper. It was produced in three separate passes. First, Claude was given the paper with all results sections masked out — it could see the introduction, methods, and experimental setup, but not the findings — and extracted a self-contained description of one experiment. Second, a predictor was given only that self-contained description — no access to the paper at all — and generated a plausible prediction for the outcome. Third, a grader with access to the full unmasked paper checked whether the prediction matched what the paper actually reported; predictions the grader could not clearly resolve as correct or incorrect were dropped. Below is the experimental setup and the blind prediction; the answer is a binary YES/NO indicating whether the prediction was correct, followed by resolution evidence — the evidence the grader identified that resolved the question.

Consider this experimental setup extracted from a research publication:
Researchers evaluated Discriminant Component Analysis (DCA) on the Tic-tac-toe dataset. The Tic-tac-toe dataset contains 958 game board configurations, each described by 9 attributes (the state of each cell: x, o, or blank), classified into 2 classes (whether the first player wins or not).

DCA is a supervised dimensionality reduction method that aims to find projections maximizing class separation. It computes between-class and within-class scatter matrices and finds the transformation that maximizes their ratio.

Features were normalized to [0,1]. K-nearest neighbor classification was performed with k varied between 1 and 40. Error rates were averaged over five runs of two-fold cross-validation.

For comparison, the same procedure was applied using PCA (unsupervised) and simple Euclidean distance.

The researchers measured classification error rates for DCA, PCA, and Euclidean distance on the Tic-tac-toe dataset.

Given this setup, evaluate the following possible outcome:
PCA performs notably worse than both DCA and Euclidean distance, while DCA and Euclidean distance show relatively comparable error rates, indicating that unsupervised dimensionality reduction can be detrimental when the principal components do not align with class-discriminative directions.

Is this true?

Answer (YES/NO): NO